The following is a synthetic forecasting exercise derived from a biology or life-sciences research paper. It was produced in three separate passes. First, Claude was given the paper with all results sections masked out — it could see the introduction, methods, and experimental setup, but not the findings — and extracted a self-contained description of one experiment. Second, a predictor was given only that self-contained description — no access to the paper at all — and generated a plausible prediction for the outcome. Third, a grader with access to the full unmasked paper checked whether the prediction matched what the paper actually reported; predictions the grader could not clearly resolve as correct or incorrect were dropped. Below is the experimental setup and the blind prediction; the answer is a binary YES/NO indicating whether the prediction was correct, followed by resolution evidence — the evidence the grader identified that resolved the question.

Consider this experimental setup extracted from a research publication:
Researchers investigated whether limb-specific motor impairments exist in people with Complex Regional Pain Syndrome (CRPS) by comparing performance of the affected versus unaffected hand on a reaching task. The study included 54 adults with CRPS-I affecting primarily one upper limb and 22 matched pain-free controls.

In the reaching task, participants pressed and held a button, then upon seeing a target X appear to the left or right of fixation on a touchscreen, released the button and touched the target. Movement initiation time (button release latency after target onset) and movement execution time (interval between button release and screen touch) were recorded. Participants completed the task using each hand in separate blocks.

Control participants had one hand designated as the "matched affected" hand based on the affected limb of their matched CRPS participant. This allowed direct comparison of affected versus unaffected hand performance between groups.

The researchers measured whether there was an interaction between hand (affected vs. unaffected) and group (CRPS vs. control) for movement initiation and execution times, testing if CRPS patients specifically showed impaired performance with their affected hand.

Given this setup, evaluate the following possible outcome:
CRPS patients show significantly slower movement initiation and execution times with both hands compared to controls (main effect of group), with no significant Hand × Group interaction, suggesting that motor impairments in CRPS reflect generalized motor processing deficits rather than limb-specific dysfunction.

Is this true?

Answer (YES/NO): YES